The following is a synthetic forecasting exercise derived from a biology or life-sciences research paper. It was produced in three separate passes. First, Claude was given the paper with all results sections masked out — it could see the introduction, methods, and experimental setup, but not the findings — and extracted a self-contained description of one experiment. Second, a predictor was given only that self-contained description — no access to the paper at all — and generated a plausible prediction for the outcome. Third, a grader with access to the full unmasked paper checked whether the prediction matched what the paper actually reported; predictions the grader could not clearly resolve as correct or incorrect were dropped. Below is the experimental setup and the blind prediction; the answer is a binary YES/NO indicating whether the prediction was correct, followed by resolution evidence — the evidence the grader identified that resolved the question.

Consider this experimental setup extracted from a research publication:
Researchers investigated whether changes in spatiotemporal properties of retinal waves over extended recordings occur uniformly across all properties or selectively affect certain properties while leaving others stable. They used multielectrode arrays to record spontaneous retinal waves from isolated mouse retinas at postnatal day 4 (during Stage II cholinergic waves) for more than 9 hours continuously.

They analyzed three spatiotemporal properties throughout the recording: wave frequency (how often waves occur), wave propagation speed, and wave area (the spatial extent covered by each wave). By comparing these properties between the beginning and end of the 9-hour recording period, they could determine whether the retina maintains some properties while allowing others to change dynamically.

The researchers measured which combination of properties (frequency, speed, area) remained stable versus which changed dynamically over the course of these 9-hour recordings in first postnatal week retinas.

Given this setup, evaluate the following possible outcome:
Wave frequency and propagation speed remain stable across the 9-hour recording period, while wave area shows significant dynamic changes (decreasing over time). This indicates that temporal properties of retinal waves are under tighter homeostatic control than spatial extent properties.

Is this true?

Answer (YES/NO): NO